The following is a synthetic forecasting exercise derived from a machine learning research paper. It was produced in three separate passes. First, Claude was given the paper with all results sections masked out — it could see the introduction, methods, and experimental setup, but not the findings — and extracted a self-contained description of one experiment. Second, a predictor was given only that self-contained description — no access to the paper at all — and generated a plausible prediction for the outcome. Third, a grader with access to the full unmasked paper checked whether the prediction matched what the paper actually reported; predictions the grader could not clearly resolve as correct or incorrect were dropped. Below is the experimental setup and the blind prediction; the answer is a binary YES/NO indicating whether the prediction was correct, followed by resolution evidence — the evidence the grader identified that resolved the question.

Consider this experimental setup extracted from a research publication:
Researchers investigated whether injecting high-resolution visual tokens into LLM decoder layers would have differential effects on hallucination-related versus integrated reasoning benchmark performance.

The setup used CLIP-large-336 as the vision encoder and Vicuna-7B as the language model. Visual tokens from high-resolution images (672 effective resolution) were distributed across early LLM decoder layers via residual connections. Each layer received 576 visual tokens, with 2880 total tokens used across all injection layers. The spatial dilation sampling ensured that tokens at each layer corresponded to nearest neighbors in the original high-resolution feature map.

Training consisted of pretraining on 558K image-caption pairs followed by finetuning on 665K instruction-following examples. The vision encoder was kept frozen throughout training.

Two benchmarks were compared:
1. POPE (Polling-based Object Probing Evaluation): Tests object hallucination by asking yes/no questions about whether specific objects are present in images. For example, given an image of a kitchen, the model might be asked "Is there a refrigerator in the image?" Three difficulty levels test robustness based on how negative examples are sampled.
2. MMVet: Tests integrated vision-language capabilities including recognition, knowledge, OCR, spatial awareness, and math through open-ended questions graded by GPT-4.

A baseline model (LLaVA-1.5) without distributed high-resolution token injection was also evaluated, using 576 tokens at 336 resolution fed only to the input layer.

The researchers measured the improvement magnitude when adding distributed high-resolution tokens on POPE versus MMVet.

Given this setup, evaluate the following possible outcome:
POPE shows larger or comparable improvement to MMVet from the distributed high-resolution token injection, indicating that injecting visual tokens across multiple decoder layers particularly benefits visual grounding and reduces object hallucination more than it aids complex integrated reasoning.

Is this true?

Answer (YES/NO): YES